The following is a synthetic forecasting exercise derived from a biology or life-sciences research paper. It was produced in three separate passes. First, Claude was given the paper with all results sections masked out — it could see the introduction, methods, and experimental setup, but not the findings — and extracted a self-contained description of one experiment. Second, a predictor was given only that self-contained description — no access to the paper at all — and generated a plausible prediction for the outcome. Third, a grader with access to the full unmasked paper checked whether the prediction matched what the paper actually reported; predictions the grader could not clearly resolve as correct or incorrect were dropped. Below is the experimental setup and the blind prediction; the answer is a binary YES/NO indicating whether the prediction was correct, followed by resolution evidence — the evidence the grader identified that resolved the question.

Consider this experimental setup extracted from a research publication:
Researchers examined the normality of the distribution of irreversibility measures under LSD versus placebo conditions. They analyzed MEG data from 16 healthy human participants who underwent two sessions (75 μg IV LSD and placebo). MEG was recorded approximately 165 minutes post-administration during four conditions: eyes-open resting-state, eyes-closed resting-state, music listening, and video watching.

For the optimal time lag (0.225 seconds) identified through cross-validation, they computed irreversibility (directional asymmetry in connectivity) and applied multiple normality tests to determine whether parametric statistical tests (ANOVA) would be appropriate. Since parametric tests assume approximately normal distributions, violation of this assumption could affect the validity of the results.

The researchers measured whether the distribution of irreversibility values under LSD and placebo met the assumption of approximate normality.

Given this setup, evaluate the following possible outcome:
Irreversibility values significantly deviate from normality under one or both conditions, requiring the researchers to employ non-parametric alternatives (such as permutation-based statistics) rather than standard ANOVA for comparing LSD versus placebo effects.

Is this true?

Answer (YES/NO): NO